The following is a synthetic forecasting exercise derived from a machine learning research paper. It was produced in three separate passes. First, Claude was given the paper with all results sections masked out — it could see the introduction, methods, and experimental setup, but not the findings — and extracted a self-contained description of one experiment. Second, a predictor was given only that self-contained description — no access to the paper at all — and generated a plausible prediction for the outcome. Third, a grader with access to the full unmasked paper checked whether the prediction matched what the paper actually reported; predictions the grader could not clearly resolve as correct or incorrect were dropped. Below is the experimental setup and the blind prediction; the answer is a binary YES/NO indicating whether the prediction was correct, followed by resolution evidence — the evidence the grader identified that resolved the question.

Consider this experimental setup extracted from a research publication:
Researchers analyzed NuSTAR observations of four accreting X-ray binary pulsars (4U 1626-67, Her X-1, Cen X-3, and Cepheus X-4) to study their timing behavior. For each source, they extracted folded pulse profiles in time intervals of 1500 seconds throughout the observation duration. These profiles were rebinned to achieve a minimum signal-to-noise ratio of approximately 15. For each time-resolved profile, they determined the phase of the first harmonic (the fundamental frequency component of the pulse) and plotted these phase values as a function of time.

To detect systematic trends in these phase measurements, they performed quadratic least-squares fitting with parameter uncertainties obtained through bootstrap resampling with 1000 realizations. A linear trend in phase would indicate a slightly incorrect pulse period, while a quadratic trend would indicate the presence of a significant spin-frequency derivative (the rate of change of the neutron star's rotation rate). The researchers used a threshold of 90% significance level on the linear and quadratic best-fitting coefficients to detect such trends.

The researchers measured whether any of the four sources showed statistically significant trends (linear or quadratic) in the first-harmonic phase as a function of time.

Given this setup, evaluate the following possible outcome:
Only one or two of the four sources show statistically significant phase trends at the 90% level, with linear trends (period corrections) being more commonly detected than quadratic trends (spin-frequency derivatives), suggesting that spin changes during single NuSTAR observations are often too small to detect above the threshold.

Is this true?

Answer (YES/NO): NO